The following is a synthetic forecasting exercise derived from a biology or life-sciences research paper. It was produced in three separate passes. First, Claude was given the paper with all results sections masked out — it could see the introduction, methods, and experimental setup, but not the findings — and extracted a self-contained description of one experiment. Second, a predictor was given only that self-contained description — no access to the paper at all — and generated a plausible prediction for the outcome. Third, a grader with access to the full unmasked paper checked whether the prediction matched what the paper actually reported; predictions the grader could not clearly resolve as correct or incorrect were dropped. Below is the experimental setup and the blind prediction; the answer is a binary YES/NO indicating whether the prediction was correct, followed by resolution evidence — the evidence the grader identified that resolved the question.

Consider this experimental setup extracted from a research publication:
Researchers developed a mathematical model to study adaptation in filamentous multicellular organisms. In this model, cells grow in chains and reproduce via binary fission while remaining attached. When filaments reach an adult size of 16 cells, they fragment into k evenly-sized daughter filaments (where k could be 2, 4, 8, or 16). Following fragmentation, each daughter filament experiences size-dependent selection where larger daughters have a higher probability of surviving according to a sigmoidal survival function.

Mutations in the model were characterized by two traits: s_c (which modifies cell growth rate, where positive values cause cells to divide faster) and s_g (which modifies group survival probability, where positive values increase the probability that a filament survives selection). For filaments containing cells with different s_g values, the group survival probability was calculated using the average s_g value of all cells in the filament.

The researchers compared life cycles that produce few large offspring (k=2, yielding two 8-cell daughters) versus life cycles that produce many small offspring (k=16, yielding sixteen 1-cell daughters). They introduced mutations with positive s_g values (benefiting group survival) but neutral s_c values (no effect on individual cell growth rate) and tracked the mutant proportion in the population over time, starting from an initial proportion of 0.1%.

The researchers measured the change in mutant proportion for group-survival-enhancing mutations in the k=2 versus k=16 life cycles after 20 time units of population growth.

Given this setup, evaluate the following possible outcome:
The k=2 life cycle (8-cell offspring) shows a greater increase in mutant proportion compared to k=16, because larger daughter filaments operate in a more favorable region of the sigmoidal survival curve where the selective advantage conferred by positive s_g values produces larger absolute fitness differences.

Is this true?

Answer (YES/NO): YES